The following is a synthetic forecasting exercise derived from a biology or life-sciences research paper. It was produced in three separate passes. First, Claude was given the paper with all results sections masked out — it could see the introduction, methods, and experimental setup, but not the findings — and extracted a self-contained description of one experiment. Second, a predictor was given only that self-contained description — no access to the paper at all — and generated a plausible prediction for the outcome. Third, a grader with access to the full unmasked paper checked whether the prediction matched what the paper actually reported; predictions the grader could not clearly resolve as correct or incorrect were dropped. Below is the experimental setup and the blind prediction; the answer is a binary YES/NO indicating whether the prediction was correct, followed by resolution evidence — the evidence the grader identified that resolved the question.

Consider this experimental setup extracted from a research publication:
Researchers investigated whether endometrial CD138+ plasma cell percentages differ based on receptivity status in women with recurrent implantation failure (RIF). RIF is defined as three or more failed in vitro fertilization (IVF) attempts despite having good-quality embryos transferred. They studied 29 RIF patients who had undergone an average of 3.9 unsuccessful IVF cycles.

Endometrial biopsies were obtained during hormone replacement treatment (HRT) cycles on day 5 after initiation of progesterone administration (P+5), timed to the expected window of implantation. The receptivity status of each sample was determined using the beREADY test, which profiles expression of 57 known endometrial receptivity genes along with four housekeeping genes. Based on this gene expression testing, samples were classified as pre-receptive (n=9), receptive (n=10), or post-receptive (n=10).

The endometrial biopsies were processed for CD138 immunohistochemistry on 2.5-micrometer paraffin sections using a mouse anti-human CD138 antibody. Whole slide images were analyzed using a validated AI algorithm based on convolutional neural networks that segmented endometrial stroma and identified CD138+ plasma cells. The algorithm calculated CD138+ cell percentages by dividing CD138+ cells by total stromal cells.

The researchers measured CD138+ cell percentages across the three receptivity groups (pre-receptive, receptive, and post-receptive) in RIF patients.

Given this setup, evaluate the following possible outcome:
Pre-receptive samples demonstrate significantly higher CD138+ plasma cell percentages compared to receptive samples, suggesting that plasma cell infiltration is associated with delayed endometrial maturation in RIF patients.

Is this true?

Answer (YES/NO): NO